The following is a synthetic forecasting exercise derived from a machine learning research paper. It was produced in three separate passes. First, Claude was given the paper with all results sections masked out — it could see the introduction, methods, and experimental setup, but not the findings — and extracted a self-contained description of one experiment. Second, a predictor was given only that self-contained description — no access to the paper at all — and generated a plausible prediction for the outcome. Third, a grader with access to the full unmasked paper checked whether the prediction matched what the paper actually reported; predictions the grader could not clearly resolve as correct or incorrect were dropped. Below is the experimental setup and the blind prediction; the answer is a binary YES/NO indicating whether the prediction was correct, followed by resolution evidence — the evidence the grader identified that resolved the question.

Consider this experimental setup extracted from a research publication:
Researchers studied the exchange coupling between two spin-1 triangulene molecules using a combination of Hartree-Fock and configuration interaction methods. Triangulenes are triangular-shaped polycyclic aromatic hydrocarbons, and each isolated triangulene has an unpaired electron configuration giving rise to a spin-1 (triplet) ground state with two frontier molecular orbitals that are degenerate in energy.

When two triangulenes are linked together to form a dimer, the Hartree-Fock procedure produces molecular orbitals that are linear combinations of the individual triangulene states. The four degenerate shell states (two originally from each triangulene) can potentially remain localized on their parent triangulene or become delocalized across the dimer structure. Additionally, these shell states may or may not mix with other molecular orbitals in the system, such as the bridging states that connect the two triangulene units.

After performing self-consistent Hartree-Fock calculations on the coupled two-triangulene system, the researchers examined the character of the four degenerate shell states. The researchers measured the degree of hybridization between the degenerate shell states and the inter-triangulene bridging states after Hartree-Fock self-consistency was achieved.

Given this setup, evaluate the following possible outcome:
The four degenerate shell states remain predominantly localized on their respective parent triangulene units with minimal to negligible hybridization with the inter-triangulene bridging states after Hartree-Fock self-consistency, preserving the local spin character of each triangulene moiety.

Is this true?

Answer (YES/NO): NO